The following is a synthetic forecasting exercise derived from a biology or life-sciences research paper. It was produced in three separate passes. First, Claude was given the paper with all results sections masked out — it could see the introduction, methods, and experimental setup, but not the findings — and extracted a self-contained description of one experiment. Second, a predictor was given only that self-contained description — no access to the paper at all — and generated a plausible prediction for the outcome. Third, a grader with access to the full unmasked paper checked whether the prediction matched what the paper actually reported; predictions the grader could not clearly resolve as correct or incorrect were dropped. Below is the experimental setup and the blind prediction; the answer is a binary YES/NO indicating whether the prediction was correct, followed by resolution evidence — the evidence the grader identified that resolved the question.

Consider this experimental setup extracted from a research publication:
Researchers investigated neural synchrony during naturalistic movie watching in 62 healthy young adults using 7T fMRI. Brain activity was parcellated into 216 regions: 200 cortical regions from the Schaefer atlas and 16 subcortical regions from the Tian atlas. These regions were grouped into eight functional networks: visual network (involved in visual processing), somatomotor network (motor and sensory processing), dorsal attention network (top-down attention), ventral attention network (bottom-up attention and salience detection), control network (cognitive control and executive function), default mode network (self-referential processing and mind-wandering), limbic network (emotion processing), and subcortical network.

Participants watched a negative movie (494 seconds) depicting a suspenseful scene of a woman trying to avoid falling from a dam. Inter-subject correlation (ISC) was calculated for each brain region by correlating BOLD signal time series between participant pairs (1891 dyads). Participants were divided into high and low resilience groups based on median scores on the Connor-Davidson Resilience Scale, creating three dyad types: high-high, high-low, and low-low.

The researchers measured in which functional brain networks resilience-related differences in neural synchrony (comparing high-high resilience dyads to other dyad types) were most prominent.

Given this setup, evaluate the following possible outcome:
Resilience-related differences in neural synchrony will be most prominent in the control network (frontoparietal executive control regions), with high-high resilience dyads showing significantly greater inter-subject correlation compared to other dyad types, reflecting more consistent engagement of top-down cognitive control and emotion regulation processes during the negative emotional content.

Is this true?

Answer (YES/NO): NO